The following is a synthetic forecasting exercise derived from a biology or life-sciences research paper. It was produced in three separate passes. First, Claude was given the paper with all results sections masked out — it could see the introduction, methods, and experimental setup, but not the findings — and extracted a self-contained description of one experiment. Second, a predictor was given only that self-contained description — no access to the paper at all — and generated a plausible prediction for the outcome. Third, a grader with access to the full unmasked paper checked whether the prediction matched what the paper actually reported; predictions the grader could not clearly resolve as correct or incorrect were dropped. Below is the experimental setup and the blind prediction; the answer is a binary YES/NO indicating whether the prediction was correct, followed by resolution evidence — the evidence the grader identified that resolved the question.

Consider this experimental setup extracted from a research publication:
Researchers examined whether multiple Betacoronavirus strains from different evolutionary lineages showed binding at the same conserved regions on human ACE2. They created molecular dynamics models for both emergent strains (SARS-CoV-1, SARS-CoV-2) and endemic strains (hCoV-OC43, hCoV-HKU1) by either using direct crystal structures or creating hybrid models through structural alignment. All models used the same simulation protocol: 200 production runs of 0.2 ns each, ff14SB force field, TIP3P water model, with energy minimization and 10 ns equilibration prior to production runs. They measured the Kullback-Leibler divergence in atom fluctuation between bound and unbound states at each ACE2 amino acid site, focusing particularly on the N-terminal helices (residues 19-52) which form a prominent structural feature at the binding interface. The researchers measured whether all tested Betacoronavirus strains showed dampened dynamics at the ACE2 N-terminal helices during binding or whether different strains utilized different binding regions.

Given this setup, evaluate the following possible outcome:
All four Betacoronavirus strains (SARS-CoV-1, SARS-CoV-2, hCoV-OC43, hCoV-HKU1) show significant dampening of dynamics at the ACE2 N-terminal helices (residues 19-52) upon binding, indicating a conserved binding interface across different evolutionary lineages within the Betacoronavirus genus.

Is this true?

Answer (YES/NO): YES